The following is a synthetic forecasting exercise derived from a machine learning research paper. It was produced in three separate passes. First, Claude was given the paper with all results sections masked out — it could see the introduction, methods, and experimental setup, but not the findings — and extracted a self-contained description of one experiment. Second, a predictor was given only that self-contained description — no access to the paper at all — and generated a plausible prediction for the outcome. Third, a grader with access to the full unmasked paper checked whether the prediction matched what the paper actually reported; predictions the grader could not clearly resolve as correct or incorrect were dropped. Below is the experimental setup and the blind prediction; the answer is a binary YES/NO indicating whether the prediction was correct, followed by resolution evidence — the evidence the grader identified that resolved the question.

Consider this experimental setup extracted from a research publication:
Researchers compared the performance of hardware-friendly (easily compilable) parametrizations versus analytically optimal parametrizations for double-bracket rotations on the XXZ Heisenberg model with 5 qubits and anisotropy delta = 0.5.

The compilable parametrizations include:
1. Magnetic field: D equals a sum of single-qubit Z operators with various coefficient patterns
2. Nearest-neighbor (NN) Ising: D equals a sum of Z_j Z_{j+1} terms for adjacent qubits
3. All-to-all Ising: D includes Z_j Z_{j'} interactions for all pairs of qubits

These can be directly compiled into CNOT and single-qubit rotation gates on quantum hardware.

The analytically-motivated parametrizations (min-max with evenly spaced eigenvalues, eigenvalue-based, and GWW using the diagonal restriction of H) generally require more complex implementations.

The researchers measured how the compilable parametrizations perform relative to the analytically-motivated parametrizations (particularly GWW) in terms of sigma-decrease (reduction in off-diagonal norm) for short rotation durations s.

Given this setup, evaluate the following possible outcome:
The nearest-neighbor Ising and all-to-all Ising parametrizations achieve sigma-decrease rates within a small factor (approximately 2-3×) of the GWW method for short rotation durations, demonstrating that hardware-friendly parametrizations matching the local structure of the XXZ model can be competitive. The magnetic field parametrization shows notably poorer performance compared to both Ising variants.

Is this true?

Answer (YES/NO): NO